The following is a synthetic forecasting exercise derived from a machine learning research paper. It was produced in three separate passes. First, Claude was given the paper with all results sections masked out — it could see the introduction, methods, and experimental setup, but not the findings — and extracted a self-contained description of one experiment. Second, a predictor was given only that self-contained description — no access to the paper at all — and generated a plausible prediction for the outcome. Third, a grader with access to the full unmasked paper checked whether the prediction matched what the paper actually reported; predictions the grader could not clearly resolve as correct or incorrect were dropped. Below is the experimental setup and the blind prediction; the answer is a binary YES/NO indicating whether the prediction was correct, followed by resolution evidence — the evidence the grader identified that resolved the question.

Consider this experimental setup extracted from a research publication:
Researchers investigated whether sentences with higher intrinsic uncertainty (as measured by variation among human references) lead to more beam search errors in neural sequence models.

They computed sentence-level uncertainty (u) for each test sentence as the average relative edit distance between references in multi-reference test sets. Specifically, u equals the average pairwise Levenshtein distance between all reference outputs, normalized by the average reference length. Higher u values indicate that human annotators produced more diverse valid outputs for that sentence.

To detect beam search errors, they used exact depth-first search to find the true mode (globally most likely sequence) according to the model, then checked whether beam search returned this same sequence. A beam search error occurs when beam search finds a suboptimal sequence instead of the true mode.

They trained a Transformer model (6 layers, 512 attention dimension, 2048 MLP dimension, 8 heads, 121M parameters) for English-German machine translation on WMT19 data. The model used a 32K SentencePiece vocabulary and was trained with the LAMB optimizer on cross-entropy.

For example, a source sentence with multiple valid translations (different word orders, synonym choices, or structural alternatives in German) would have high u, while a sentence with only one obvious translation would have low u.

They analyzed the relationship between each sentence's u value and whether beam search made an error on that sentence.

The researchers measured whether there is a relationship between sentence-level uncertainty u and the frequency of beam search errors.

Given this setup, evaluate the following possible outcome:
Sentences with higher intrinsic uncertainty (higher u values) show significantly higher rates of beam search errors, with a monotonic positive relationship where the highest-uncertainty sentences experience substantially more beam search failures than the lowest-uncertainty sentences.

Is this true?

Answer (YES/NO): YES